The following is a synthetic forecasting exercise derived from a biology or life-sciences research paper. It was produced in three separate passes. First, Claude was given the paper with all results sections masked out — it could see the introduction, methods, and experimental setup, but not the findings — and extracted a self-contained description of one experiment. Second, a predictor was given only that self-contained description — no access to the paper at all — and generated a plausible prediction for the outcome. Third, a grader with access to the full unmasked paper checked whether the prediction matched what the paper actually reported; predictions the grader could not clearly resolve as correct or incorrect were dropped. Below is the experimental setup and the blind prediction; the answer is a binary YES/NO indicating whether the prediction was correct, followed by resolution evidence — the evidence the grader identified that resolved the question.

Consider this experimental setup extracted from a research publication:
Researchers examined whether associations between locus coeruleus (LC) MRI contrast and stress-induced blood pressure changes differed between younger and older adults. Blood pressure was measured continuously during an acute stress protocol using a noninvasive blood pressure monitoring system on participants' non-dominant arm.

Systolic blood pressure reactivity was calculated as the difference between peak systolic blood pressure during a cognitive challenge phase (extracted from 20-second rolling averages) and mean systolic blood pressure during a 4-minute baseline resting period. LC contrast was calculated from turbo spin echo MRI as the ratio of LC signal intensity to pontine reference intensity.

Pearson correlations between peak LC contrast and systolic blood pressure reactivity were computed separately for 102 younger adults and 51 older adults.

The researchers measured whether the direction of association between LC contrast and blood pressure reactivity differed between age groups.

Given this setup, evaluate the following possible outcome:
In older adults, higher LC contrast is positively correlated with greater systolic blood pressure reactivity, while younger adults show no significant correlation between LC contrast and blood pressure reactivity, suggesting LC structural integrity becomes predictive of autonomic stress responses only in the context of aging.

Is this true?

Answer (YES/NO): YES